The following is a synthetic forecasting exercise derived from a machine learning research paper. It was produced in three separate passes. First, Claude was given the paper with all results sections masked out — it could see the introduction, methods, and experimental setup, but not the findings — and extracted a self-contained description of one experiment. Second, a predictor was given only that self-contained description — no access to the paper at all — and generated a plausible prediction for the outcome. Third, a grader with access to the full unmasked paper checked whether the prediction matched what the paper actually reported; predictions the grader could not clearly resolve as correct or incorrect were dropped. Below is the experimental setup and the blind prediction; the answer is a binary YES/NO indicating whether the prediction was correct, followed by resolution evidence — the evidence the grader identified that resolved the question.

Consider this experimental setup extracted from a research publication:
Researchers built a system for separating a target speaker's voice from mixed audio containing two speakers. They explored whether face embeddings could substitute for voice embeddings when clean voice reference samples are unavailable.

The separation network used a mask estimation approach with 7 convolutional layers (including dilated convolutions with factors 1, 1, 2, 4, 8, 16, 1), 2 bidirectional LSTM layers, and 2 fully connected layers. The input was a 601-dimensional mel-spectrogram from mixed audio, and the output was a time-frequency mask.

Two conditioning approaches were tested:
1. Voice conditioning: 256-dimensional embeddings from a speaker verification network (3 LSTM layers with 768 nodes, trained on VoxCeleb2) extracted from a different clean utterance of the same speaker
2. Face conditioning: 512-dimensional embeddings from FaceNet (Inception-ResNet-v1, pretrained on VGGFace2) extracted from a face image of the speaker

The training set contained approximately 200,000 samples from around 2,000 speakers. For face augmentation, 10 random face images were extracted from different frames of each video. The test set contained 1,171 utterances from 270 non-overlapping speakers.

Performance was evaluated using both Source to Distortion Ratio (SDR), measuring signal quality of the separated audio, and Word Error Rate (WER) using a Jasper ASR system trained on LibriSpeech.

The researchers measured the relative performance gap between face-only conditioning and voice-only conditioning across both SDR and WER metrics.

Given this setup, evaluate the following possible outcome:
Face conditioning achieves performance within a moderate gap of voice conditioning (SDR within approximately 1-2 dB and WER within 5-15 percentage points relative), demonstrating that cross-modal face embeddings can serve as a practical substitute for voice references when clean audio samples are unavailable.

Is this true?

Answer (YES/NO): NO